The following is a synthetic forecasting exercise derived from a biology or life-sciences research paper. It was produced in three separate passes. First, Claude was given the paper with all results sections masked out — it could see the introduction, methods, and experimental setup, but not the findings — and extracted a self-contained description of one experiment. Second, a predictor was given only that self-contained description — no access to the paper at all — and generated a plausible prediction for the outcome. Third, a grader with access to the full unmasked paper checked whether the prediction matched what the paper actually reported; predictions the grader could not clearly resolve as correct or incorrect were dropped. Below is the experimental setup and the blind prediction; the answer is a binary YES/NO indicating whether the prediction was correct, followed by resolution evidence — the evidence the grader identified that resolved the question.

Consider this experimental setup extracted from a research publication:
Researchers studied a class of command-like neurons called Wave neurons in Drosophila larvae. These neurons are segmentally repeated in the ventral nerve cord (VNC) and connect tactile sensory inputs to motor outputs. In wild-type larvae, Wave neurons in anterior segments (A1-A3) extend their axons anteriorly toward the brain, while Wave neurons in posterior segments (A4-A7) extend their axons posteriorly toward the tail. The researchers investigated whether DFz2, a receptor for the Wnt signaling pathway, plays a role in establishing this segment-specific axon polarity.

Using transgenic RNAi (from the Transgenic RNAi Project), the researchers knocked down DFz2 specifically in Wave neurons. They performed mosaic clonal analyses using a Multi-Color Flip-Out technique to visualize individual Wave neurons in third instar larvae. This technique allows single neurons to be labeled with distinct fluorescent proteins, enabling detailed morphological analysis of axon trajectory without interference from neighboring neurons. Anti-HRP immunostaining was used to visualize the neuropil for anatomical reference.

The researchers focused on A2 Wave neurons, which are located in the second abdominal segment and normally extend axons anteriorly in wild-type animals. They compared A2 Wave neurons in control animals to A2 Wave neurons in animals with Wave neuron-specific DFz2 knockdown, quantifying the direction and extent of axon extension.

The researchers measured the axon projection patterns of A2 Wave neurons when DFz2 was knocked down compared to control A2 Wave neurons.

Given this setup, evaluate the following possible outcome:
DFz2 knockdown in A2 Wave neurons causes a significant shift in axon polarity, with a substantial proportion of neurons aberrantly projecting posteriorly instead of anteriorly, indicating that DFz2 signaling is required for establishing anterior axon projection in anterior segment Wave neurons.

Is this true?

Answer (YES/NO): NO